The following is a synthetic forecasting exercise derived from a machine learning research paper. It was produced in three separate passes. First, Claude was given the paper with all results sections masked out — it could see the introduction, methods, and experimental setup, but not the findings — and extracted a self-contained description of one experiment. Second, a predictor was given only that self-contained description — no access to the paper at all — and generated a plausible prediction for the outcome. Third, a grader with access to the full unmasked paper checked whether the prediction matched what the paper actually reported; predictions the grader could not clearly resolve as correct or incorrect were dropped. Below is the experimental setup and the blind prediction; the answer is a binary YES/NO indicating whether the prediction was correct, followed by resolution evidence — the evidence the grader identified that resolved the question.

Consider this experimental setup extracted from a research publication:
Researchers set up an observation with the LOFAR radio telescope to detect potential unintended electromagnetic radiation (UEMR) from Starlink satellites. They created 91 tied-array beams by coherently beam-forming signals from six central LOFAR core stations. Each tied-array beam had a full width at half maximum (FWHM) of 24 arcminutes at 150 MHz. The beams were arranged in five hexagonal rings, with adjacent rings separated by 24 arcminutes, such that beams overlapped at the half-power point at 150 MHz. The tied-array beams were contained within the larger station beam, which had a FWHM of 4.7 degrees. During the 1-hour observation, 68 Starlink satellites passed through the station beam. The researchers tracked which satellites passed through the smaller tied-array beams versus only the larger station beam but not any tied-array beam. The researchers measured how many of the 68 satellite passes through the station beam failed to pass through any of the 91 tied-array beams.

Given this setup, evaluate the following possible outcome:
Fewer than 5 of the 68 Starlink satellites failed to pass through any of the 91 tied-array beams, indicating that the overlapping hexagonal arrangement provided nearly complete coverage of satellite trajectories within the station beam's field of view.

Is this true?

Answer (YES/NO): YES